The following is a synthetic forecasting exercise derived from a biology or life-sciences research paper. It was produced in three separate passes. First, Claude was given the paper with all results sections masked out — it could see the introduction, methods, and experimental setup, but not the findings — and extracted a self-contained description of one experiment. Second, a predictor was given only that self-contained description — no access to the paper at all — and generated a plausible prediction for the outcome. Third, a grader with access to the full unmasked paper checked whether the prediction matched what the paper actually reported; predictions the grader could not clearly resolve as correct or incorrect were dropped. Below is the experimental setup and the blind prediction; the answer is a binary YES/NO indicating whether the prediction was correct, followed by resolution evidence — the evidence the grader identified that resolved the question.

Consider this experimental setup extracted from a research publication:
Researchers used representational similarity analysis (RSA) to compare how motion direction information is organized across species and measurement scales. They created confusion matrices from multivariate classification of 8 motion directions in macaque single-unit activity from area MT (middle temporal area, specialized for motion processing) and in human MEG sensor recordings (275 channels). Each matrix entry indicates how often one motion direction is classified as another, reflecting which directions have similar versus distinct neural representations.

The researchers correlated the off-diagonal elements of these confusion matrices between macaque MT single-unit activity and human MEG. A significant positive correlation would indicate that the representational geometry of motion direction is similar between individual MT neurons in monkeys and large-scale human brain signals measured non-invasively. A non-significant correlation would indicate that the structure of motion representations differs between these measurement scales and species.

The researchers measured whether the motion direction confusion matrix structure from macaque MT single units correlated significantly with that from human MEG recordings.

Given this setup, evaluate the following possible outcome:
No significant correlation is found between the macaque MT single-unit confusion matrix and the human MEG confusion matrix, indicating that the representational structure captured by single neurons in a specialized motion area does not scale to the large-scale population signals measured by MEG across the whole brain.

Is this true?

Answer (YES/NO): YES